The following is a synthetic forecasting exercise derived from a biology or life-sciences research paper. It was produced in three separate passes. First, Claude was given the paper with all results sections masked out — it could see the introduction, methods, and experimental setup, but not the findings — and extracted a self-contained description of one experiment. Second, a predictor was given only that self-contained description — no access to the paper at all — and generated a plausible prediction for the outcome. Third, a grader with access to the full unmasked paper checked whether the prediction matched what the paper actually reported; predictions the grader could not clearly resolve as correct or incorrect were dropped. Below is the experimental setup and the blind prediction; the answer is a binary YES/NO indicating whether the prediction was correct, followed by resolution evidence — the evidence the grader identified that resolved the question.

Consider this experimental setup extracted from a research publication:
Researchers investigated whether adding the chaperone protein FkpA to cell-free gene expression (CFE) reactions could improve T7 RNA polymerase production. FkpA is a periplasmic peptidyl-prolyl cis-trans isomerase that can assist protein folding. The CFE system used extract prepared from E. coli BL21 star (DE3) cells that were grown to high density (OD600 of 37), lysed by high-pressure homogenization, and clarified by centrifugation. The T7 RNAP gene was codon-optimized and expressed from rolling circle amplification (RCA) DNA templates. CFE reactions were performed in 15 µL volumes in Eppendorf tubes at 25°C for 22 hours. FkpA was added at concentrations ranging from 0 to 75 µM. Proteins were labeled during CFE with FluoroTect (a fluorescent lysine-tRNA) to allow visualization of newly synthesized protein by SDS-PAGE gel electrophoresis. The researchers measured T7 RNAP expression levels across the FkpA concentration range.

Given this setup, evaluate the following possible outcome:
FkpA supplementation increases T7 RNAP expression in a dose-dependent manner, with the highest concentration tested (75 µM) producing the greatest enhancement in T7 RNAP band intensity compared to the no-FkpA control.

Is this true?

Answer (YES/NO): NO